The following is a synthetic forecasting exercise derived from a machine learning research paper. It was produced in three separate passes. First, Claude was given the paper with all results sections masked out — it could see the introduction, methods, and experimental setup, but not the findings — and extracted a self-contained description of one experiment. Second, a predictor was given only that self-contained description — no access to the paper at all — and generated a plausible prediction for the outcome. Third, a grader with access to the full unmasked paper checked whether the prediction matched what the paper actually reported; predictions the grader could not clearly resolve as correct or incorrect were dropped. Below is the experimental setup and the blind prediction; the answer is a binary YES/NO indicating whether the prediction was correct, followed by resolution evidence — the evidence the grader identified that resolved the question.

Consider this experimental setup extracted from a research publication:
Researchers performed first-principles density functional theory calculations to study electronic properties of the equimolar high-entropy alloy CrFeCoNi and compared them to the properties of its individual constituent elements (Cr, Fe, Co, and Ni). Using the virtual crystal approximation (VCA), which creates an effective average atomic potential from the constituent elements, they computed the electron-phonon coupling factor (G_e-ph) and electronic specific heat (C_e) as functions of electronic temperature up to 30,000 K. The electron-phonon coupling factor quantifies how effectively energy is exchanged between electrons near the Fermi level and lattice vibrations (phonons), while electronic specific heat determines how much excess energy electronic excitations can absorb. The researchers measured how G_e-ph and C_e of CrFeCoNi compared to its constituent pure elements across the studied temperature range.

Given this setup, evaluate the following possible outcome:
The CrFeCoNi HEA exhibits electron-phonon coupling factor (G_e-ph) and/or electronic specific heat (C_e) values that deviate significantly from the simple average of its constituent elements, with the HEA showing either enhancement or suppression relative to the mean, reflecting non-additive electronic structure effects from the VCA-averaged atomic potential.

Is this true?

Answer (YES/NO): YES